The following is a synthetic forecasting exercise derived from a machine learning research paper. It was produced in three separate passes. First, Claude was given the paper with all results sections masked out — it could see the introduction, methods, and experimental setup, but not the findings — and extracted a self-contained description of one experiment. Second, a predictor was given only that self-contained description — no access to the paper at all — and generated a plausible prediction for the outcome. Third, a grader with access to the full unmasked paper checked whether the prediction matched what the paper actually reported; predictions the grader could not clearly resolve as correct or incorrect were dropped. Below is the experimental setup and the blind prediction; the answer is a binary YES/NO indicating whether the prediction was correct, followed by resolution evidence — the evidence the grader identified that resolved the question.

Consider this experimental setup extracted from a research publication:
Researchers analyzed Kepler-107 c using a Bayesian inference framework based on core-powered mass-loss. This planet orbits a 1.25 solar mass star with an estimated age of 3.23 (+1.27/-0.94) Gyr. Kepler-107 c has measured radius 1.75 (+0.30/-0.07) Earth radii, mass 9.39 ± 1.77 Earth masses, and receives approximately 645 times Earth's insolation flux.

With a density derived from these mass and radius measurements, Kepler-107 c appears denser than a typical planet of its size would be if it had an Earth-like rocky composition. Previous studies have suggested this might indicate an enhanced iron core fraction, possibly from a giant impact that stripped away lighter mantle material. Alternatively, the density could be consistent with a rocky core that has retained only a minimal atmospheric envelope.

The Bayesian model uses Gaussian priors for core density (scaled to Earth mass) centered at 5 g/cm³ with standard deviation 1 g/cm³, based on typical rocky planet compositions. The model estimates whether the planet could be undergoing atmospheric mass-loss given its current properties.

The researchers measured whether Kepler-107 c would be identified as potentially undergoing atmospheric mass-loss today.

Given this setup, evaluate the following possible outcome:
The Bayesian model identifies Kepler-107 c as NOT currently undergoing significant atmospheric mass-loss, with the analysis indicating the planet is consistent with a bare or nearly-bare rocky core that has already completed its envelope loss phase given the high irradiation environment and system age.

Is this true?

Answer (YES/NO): NO